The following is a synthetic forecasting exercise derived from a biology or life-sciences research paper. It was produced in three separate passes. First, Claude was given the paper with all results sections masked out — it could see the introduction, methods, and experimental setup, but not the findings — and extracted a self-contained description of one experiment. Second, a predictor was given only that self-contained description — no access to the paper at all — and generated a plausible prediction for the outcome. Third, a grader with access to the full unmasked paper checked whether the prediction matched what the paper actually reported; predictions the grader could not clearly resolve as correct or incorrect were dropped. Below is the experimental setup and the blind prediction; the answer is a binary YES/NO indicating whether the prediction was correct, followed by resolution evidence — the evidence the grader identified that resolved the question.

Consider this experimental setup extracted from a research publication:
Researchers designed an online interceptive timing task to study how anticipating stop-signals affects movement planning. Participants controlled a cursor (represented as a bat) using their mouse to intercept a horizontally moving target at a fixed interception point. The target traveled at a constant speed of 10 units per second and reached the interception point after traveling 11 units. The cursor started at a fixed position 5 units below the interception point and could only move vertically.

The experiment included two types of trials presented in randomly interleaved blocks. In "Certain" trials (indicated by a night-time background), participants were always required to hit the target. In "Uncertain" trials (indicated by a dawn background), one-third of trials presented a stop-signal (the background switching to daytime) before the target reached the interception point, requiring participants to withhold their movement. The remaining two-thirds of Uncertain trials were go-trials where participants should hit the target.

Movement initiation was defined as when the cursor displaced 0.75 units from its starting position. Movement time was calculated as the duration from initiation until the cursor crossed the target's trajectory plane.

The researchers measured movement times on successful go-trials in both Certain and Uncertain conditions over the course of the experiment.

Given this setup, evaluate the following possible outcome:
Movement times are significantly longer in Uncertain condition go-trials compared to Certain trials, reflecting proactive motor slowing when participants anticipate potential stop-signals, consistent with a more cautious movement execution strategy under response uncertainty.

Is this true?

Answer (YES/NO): NO